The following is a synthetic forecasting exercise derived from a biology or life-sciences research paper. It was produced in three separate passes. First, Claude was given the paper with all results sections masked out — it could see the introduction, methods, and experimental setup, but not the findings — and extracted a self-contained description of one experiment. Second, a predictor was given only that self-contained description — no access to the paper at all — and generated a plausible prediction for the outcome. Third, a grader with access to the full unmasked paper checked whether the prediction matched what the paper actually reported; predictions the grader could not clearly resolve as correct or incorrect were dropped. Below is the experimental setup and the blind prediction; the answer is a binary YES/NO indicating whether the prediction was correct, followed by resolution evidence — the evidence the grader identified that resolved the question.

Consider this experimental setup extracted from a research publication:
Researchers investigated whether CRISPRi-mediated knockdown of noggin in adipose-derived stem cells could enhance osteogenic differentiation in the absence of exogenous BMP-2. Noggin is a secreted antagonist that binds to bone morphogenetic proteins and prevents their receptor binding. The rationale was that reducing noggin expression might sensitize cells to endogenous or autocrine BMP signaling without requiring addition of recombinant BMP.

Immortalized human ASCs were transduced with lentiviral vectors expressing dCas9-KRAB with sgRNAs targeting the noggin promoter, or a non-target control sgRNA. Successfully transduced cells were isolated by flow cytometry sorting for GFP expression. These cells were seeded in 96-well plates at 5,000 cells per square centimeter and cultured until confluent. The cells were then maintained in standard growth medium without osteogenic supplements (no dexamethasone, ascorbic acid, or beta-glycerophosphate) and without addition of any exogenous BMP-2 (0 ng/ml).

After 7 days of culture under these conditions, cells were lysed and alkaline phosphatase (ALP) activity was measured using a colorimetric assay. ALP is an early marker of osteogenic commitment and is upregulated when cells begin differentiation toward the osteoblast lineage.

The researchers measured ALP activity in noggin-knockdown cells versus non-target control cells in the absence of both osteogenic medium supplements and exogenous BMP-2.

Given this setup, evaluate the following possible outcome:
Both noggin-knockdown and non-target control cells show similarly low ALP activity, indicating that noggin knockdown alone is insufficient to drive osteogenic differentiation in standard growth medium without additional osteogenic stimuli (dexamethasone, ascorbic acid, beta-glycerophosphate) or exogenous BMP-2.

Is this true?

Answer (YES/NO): NO